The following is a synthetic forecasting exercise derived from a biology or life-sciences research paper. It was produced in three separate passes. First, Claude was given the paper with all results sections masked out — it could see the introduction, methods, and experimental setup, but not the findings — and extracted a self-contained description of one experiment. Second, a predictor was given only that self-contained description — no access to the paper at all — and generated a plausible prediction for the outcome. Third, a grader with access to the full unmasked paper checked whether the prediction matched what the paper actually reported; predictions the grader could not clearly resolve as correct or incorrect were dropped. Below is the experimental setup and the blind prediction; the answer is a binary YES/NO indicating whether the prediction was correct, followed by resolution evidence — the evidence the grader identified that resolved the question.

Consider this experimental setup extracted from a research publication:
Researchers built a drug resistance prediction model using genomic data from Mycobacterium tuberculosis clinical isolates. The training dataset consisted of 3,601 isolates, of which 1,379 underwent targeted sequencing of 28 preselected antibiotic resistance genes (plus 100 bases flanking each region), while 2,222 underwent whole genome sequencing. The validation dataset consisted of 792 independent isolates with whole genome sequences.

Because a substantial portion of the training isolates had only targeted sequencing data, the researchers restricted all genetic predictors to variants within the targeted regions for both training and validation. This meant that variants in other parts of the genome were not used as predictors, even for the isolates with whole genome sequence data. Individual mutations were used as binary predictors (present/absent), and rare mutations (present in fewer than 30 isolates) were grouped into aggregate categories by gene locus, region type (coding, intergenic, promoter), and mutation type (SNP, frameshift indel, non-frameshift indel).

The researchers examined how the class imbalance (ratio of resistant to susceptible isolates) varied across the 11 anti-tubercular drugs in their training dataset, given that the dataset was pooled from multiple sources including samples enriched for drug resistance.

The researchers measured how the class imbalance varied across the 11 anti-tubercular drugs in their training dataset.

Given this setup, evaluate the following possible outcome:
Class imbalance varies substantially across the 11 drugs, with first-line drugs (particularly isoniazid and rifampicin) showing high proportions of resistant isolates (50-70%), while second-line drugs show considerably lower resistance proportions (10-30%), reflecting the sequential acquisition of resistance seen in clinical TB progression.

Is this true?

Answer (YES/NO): NO